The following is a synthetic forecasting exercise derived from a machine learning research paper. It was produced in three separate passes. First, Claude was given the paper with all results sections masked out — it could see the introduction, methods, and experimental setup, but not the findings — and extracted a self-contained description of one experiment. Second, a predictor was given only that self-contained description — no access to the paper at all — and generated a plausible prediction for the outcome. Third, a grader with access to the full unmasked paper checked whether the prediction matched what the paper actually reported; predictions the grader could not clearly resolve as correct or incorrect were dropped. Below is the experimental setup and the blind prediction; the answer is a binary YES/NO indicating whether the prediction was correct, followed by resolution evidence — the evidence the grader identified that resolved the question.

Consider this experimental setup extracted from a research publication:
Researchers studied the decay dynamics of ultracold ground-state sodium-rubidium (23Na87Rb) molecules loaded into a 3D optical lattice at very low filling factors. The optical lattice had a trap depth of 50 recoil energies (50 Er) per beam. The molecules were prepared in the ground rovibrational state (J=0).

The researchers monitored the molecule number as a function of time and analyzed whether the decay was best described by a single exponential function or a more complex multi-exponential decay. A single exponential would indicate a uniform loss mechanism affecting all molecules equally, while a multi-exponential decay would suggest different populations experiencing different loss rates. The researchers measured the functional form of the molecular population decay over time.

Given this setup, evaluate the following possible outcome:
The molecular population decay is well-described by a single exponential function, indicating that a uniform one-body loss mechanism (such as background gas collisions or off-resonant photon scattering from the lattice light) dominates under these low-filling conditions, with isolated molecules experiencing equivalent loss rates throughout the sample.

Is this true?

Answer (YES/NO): NO